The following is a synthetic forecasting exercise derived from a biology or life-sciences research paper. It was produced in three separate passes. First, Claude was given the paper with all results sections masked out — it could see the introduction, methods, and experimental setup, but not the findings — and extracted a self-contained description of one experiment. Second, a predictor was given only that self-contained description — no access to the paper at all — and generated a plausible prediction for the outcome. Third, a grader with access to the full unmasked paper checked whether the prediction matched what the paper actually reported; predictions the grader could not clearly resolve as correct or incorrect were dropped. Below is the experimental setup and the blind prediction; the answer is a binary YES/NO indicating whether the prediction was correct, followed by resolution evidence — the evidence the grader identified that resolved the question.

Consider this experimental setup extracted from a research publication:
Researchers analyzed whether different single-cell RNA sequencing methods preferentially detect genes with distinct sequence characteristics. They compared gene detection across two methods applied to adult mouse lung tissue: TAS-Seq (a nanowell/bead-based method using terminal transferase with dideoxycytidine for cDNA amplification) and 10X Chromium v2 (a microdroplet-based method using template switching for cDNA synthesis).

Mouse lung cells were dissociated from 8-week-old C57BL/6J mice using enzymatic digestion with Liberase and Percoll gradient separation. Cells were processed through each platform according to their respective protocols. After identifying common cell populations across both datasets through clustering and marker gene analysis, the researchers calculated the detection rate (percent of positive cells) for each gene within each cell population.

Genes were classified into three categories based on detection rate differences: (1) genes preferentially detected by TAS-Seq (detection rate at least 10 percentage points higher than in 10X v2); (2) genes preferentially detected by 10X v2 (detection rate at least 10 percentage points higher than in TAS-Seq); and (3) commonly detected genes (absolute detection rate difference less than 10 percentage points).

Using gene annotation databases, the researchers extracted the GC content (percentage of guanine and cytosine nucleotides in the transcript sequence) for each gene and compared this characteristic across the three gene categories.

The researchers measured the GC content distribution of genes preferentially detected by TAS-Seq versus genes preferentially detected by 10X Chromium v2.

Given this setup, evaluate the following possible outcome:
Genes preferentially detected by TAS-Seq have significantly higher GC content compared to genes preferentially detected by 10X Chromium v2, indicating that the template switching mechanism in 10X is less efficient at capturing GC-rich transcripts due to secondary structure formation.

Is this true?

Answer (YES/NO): NO